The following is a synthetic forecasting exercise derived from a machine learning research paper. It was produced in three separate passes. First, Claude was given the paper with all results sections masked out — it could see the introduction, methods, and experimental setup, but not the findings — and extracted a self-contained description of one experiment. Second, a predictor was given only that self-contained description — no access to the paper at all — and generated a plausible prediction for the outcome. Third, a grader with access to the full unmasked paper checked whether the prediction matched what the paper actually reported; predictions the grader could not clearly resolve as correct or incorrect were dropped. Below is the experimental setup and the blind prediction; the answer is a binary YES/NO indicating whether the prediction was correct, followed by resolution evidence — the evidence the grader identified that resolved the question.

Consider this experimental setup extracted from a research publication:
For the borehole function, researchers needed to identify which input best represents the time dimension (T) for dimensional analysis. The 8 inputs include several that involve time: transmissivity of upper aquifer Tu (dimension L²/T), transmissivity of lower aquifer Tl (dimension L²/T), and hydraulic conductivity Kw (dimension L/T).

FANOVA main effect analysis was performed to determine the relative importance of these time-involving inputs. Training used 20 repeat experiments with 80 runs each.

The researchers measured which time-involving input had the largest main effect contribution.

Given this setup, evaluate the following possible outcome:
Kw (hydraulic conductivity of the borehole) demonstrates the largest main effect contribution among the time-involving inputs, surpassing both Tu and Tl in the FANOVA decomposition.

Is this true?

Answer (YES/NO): YES